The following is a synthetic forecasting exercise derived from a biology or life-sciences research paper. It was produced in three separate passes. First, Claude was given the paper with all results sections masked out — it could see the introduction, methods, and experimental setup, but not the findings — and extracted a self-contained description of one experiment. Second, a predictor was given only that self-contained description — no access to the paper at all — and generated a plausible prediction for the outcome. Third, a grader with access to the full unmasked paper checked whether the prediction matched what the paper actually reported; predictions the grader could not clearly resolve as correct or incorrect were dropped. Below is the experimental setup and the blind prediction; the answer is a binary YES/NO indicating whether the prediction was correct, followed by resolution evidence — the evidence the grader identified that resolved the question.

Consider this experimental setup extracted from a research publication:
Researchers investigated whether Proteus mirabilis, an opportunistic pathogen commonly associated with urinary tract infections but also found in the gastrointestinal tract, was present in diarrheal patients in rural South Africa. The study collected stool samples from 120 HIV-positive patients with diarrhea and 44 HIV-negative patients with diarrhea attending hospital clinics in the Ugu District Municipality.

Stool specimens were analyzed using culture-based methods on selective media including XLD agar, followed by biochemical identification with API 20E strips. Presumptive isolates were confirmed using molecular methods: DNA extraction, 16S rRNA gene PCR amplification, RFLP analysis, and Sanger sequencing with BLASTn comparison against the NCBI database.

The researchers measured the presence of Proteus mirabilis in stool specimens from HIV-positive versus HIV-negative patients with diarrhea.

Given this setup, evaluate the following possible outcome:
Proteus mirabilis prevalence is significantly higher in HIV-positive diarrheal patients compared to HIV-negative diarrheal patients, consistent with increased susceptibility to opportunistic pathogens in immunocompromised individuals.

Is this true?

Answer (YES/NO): NO